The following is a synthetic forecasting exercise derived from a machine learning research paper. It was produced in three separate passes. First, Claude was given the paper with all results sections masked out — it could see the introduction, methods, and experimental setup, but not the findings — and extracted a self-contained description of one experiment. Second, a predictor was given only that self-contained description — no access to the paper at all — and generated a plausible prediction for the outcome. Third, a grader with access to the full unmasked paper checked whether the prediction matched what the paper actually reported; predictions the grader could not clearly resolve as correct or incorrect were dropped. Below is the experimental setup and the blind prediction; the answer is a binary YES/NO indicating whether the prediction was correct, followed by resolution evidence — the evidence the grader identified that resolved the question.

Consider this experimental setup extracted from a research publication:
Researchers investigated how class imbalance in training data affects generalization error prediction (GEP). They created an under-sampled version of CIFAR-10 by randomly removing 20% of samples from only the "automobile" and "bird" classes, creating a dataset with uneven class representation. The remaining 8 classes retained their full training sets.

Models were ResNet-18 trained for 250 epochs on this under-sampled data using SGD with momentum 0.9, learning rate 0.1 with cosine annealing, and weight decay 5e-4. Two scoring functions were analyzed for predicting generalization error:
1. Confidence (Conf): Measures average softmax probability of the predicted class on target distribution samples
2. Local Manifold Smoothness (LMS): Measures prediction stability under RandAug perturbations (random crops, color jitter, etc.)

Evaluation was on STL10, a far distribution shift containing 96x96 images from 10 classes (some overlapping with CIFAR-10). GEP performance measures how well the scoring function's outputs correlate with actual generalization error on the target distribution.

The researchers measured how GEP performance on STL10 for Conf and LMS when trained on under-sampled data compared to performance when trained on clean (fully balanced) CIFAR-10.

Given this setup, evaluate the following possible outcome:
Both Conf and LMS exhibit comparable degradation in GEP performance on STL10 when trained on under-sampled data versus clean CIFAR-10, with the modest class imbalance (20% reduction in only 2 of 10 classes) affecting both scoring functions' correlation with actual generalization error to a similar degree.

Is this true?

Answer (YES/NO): NO